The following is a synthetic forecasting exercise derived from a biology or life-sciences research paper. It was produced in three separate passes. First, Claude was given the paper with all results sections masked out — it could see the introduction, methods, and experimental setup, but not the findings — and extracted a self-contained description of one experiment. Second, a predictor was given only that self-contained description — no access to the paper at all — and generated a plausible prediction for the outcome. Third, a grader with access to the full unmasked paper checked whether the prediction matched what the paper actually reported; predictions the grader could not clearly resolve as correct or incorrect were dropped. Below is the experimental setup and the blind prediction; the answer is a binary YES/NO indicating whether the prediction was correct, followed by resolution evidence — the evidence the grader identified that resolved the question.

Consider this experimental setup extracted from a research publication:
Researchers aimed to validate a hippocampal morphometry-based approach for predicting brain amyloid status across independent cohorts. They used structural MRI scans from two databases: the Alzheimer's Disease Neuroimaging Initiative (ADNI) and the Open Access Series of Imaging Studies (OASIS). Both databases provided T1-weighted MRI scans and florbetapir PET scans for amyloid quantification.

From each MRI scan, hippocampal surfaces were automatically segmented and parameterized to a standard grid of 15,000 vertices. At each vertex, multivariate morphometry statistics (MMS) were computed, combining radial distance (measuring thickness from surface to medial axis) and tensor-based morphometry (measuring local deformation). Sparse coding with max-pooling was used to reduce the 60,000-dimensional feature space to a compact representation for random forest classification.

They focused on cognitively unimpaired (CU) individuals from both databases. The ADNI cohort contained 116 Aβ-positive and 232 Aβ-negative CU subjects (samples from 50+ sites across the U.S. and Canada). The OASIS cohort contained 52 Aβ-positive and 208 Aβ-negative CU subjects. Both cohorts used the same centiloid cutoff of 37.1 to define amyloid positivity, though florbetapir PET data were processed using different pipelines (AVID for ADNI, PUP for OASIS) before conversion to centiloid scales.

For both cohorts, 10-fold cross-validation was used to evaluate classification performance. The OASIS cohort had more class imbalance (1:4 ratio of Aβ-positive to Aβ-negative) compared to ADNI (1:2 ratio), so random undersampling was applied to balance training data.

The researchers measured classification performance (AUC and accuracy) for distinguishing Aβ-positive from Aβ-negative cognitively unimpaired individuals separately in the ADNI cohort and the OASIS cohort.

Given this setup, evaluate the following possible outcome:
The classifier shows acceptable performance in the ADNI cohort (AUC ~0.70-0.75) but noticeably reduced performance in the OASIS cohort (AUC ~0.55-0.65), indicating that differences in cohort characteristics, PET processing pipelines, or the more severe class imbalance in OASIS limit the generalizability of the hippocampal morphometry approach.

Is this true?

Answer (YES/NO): NO